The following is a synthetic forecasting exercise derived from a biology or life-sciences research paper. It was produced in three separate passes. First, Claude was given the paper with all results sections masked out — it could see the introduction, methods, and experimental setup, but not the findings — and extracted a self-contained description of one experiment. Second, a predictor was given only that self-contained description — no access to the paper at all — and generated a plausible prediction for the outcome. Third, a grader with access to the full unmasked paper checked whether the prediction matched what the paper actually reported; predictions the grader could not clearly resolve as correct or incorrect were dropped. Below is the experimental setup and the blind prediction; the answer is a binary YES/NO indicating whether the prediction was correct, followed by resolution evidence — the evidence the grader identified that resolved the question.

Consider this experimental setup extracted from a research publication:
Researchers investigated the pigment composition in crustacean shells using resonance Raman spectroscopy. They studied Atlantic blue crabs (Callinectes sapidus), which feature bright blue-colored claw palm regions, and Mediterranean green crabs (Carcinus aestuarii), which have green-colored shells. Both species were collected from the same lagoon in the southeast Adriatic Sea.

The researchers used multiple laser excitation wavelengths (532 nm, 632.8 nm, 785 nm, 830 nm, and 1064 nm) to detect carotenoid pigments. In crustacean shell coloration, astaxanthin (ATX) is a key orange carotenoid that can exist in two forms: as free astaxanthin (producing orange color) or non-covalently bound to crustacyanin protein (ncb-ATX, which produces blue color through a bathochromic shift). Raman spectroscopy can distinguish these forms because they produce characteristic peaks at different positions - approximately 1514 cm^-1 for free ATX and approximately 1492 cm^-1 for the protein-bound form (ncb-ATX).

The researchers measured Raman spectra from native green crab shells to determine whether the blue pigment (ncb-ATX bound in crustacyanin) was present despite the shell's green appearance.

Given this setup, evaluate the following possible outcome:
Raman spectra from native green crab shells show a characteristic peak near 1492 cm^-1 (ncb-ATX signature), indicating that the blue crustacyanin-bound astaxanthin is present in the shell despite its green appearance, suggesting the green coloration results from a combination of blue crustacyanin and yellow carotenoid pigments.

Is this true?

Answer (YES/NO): YES